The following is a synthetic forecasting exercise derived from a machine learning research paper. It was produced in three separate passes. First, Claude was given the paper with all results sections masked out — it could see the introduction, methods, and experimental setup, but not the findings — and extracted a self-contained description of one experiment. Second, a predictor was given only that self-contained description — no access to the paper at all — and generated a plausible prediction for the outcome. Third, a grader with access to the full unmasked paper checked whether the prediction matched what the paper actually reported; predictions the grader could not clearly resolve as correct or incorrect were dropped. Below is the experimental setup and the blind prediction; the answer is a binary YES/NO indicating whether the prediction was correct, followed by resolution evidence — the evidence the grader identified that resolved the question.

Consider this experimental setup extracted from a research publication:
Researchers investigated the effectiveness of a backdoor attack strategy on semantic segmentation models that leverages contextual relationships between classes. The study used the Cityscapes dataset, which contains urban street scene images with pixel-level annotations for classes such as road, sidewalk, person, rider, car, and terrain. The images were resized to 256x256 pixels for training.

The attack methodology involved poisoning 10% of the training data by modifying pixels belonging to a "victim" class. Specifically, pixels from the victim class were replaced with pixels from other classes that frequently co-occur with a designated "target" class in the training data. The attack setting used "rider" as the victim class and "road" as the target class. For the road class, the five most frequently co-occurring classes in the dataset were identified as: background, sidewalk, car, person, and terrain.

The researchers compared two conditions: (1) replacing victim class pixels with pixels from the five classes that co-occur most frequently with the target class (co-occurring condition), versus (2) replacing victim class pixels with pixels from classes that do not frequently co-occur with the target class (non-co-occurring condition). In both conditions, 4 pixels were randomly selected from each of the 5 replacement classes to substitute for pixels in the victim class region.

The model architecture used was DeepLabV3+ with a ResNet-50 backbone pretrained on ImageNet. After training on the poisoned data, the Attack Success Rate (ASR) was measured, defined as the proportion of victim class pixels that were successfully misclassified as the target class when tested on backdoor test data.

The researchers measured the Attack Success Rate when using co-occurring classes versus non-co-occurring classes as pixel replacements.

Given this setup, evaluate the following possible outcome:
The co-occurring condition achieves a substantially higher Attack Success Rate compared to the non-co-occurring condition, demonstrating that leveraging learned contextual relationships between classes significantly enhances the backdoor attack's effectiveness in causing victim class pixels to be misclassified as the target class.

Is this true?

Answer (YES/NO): YES